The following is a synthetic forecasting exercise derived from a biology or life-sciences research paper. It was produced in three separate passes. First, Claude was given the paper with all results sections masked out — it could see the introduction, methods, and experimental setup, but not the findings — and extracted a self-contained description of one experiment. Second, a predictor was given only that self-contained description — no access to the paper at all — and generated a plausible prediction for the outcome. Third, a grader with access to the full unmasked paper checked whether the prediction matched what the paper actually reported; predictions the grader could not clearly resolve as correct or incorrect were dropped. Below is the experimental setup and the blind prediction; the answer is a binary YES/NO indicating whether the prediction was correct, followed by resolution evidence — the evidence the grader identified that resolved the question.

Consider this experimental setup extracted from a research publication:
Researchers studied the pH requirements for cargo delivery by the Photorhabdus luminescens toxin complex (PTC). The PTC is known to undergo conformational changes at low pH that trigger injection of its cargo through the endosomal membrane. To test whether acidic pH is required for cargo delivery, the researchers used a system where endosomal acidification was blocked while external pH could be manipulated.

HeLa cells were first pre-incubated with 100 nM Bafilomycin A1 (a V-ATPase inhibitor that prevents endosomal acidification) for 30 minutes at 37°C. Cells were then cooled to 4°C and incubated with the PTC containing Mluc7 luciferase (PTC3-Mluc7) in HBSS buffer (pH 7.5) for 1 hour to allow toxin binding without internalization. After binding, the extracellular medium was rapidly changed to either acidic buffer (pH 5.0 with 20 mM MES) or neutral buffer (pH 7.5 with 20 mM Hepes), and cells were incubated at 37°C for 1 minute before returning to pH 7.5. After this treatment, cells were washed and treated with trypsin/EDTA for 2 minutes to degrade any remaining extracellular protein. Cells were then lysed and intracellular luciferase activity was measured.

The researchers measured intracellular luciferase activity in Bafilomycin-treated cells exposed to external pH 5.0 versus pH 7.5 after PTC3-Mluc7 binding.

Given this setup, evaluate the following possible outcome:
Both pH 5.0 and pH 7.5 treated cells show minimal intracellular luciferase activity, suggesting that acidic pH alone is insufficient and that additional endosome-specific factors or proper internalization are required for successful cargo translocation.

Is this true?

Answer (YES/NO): NO